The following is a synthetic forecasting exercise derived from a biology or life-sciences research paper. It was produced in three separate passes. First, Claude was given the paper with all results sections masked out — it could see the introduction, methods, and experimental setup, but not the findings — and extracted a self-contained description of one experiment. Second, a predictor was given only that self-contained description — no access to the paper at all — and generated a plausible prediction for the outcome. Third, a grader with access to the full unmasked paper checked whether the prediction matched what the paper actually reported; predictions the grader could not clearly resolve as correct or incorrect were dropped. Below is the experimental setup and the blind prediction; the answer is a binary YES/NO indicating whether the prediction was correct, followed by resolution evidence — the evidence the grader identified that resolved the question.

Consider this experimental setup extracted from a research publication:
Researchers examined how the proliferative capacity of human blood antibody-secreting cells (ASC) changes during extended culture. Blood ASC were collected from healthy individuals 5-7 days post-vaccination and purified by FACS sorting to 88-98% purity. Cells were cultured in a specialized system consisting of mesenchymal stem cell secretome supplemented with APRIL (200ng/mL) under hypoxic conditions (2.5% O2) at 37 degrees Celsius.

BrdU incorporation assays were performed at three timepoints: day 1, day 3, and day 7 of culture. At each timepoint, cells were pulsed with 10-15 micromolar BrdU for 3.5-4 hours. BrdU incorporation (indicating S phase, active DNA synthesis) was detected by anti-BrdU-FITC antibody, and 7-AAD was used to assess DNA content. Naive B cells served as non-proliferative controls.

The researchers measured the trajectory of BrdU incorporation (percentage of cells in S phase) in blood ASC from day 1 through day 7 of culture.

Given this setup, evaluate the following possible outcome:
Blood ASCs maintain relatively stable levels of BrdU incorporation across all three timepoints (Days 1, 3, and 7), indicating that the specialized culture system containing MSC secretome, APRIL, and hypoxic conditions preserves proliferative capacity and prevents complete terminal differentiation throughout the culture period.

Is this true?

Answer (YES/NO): NO